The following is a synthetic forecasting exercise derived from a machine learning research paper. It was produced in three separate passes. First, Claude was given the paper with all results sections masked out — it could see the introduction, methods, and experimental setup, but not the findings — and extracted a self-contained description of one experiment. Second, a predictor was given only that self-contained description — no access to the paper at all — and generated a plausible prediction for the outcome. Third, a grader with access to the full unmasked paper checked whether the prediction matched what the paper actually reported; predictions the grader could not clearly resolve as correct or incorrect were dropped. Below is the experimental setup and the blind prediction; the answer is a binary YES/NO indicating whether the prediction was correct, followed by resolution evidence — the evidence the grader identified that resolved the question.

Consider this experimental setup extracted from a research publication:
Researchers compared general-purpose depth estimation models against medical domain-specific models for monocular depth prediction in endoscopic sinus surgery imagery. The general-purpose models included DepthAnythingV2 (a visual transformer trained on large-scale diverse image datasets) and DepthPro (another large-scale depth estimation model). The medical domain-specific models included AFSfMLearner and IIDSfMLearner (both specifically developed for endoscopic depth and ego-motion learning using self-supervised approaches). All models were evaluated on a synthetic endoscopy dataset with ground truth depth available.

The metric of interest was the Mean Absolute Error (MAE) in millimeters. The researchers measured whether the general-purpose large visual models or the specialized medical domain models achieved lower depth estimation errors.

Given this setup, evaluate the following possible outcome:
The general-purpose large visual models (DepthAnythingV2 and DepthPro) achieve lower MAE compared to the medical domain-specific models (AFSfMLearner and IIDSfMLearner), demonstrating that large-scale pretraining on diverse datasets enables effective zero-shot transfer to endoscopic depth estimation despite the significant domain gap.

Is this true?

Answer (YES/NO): NO